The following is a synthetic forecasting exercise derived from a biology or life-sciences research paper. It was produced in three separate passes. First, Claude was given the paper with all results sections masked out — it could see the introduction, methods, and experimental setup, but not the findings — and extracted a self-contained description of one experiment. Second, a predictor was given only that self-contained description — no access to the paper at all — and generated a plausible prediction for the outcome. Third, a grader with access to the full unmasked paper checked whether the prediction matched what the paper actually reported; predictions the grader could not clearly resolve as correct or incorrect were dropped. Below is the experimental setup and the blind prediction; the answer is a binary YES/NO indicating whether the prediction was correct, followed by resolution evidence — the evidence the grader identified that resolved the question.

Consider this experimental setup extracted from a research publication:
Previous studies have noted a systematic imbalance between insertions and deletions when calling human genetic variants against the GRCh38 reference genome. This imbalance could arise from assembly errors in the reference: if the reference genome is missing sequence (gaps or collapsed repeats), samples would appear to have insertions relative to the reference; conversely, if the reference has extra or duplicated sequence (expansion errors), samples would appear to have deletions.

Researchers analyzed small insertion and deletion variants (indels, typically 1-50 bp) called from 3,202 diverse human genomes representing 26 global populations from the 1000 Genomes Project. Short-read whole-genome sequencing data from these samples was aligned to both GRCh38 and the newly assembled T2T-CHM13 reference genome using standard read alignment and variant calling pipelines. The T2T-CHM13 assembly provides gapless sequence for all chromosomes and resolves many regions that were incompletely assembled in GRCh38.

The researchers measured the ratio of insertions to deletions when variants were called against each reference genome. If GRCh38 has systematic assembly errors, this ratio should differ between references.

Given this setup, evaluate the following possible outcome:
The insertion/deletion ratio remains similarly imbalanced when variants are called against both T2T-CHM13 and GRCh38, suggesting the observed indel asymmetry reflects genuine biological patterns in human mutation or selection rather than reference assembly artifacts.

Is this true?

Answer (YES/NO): NO